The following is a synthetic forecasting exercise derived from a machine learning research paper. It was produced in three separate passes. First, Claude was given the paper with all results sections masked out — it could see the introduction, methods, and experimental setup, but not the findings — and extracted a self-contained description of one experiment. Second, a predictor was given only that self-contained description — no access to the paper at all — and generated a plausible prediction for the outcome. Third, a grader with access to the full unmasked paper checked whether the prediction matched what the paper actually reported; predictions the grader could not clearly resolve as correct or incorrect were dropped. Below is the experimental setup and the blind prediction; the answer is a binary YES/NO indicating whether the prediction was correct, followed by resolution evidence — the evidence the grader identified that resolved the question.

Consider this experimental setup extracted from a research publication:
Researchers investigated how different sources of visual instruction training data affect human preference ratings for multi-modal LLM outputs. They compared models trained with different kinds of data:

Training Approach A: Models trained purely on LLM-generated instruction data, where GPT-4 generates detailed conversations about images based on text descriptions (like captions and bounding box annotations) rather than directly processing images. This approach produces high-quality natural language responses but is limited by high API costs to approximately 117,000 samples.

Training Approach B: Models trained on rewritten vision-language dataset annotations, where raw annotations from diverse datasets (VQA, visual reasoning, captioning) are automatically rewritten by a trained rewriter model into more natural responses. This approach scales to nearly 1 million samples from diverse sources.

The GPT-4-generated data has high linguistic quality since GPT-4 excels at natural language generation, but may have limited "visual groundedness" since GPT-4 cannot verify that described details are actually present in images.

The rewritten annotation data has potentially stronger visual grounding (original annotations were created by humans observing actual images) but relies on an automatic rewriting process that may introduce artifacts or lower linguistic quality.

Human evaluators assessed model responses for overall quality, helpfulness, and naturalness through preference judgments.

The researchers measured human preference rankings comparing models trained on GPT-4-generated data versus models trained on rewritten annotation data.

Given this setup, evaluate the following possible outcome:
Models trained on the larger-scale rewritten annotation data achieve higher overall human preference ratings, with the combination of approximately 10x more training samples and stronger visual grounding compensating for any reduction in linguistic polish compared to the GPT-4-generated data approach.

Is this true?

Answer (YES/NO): NO